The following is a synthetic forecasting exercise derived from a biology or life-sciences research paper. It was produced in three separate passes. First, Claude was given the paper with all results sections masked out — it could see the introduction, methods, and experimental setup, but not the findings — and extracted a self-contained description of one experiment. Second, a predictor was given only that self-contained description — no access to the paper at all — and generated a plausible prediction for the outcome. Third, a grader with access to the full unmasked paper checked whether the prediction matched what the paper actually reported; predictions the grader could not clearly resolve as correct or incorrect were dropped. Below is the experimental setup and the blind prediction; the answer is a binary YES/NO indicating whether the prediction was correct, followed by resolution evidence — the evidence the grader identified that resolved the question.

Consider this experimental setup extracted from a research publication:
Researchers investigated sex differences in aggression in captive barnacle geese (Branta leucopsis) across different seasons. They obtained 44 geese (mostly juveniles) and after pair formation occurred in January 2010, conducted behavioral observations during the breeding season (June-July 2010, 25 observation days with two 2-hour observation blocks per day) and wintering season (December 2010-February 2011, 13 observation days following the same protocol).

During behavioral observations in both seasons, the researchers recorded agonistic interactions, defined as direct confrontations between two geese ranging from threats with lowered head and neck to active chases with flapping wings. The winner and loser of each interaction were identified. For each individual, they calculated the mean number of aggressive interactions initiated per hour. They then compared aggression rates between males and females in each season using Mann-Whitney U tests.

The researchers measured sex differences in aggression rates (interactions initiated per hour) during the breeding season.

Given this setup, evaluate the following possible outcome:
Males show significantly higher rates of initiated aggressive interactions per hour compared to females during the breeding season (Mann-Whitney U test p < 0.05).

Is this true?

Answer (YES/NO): YES